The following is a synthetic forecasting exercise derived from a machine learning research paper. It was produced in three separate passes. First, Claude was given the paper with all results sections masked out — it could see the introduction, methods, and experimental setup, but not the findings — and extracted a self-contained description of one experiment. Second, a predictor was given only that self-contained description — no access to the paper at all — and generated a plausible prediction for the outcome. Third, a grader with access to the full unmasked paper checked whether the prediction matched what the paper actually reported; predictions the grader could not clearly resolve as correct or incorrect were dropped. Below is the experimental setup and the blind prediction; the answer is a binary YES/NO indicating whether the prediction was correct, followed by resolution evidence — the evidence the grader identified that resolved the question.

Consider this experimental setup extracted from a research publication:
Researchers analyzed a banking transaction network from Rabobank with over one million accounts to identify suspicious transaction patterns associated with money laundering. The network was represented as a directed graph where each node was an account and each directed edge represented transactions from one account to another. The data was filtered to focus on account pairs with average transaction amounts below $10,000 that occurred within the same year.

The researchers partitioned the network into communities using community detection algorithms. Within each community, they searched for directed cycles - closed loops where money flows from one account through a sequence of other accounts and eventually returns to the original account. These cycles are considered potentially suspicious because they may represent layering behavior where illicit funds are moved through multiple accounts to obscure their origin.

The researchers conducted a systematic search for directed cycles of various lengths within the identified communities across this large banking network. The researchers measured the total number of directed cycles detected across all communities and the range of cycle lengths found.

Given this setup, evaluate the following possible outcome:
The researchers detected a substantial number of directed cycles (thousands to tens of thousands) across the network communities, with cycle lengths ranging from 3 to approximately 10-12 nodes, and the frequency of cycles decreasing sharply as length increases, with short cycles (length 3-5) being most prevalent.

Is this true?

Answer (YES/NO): NO